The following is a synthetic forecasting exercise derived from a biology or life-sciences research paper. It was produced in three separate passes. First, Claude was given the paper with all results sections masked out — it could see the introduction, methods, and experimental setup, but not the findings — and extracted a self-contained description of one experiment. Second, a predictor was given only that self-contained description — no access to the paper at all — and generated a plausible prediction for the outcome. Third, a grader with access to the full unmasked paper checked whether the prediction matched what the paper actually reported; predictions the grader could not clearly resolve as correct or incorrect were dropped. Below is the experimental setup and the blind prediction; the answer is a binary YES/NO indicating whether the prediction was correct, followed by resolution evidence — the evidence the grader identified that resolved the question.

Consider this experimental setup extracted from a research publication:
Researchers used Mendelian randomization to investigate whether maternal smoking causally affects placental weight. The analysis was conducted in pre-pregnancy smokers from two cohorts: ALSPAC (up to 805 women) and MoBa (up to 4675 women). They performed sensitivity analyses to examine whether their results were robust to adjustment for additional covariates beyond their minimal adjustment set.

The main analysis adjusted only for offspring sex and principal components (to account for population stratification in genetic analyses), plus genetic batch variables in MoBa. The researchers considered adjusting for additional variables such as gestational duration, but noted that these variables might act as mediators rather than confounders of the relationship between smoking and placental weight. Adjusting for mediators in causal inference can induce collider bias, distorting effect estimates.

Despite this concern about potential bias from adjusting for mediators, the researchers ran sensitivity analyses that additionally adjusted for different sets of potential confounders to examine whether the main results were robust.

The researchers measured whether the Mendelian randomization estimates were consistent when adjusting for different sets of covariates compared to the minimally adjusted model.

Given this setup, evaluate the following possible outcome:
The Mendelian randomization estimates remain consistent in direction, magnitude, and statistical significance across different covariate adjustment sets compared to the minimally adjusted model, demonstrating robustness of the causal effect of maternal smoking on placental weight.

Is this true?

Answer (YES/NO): YES